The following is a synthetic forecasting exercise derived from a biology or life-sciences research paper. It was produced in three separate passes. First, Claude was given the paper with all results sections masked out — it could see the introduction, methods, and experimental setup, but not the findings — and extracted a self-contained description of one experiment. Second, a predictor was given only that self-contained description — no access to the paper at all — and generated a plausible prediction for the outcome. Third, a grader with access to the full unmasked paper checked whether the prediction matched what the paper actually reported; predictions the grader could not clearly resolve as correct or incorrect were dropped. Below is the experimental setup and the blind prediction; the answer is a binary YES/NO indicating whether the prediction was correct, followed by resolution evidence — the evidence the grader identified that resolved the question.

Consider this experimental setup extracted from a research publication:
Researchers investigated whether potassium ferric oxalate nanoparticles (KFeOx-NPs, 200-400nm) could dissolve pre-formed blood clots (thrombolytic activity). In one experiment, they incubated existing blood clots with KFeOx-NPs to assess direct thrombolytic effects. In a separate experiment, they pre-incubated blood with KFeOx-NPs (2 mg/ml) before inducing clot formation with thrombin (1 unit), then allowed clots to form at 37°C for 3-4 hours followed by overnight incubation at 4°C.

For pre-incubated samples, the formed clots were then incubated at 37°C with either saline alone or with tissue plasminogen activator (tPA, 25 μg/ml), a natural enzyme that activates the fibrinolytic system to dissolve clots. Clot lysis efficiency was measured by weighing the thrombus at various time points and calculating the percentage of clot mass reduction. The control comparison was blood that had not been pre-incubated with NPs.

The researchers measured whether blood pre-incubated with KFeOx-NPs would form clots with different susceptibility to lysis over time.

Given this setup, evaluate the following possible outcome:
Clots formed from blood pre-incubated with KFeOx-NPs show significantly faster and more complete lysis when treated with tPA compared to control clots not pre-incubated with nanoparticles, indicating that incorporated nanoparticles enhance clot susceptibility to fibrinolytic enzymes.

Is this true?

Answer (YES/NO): NO